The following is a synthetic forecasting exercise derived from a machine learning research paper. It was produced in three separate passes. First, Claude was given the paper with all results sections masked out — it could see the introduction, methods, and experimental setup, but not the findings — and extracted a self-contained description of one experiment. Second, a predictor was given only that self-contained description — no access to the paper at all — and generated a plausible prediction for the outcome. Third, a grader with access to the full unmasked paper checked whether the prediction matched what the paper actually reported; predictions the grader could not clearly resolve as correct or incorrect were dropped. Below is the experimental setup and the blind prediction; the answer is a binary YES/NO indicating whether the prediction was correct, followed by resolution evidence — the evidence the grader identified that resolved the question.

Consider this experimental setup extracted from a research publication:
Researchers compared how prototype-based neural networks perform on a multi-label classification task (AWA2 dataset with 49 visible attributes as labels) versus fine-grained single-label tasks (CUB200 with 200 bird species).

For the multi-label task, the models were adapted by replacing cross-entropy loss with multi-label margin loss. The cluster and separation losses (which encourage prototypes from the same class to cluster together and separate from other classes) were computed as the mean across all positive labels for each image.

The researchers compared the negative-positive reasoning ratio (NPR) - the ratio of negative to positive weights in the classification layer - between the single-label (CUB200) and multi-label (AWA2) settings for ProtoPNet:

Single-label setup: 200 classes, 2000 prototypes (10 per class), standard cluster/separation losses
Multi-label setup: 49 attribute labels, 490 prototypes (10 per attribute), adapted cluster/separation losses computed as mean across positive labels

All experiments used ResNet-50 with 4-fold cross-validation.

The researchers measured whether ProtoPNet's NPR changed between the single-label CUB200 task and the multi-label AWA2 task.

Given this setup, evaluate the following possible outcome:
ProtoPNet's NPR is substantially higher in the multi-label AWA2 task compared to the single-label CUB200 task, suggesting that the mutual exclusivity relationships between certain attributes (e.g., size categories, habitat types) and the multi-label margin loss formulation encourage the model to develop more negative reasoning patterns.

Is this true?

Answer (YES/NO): YES